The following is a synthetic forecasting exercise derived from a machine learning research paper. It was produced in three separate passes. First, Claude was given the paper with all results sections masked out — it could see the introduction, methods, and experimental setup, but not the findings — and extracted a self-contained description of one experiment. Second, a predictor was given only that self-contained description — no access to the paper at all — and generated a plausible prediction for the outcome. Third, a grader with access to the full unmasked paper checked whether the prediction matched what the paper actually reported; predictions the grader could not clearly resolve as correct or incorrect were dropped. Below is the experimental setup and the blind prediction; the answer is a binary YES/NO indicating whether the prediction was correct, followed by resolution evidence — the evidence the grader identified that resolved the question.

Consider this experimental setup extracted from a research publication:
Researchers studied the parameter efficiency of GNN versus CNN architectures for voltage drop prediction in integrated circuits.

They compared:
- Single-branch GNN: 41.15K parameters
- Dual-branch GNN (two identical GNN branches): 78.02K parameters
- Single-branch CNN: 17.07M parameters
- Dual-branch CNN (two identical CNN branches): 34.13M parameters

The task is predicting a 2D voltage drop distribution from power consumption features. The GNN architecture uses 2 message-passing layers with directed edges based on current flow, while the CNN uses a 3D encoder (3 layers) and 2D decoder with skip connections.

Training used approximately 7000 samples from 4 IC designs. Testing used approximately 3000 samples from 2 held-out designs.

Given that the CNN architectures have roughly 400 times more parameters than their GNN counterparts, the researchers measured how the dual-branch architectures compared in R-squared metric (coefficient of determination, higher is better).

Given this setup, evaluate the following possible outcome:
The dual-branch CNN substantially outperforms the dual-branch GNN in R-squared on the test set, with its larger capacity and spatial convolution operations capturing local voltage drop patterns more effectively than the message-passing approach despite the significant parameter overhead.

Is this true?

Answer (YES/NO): NO